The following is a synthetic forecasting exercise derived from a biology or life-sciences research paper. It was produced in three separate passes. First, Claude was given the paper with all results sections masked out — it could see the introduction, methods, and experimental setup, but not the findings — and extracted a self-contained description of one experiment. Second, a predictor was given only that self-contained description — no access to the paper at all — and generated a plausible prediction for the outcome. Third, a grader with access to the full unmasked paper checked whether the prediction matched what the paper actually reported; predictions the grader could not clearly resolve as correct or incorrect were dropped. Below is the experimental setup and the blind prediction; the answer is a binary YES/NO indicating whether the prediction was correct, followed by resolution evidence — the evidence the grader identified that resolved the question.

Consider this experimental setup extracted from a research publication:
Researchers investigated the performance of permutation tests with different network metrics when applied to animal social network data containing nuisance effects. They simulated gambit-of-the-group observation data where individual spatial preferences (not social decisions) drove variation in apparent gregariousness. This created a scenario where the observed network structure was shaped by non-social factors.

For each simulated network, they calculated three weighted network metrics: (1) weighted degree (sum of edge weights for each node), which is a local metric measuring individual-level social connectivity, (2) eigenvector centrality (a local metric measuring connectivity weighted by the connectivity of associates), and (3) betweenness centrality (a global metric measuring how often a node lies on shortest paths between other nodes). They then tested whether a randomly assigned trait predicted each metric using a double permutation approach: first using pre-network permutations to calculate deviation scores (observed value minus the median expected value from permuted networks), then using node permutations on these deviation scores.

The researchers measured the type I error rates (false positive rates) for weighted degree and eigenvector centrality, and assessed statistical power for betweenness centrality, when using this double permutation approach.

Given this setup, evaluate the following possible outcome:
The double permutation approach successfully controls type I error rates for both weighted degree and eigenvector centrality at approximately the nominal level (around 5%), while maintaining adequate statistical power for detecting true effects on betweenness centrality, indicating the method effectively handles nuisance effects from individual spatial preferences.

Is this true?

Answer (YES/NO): NO